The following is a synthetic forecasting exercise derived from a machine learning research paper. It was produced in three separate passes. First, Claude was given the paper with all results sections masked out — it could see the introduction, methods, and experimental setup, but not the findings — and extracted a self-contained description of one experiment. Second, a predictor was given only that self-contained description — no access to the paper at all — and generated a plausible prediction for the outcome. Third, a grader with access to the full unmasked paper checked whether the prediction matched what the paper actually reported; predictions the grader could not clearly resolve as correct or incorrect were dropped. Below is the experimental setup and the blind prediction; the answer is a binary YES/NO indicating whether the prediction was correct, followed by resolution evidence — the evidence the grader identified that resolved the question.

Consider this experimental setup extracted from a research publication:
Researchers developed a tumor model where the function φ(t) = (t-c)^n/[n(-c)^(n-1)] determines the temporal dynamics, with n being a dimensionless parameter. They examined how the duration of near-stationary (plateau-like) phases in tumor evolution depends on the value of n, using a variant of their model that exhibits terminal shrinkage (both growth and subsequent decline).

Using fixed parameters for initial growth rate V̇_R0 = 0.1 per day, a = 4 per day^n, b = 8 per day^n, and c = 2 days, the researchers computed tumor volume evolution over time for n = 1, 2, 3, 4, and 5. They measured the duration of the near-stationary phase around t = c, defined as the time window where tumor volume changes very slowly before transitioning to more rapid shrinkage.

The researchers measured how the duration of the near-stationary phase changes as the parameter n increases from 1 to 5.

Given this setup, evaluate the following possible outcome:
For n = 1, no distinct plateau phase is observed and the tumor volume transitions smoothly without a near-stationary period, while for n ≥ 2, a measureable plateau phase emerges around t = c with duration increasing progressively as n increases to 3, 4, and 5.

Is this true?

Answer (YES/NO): YES